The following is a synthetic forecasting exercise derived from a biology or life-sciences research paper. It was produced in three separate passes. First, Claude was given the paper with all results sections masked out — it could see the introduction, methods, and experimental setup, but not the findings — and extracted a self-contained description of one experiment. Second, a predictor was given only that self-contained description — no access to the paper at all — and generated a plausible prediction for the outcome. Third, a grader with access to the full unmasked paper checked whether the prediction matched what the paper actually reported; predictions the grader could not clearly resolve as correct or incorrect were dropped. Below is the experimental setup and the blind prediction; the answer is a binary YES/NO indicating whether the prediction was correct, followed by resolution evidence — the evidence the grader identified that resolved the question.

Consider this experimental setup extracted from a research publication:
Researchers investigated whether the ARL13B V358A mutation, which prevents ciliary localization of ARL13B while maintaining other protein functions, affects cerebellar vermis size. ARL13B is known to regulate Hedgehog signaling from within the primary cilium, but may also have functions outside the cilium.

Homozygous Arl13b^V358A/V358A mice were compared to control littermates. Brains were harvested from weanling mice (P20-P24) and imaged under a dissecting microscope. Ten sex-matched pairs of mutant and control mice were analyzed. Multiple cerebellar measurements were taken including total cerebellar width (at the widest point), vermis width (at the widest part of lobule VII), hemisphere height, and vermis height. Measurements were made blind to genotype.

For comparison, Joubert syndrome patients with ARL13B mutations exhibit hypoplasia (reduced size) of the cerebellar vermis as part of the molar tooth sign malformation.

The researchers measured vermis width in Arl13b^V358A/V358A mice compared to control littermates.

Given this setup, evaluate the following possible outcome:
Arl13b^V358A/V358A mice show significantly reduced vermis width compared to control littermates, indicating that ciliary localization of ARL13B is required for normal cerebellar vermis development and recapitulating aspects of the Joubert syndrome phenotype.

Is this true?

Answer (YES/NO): NO